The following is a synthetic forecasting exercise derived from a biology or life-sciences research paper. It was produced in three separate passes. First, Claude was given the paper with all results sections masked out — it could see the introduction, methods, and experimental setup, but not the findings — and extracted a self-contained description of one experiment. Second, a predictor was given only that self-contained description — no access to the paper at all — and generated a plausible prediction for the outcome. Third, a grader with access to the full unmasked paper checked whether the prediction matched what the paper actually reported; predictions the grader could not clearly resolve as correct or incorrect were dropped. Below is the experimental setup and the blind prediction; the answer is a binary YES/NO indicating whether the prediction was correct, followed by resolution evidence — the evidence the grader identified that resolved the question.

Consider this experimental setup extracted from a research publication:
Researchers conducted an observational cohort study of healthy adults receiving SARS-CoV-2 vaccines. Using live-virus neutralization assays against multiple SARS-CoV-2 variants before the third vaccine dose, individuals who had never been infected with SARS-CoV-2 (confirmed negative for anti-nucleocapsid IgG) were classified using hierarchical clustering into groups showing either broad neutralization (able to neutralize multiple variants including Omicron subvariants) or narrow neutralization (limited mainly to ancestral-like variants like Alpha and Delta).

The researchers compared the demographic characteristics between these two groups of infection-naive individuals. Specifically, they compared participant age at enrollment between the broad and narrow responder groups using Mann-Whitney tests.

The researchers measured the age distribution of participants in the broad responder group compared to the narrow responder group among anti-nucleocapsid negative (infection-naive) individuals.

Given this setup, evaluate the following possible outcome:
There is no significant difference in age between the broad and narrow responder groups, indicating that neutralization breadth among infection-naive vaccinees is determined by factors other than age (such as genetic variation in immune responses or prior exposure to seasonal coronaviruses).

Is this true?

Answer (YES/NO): YES